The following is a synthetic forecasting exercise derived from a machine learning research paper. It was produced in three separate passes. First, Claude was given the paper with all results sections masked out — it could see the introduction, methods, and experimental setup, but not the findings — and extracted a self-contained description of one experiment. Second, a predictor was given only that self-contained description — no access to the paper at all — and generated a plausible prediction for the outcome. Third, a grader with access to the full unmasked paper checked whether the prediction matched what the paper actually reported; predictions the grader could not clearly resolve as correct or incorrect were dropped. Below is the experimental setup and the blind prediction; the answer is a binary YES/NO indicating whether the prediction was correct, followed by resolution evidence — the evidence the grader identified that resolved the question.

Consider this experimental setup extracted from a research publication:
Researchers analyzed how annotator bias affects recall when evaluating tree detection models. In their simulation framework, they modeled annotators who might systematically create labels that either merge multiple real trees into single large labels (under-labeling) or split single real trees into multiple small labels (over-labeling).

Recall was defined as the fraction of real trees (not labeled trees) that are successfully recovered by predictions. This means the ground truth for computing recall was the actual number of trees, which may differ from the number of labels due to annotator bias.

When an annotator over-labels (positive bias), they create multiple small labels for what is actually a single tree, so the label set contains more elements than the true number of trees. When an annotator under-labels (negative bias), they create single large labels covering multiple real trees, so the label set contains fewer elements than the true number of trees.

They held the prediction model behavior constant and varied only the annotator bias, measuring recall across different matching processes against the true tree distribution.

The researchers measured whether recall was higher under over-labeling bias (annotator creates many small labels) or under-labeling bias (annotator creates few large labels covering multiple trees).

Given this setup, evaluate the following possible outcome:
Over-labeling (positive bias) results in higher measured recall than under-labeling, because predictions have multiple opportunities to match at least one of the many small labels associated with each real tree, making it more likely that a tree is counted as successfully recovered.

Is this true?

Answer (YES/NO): YES